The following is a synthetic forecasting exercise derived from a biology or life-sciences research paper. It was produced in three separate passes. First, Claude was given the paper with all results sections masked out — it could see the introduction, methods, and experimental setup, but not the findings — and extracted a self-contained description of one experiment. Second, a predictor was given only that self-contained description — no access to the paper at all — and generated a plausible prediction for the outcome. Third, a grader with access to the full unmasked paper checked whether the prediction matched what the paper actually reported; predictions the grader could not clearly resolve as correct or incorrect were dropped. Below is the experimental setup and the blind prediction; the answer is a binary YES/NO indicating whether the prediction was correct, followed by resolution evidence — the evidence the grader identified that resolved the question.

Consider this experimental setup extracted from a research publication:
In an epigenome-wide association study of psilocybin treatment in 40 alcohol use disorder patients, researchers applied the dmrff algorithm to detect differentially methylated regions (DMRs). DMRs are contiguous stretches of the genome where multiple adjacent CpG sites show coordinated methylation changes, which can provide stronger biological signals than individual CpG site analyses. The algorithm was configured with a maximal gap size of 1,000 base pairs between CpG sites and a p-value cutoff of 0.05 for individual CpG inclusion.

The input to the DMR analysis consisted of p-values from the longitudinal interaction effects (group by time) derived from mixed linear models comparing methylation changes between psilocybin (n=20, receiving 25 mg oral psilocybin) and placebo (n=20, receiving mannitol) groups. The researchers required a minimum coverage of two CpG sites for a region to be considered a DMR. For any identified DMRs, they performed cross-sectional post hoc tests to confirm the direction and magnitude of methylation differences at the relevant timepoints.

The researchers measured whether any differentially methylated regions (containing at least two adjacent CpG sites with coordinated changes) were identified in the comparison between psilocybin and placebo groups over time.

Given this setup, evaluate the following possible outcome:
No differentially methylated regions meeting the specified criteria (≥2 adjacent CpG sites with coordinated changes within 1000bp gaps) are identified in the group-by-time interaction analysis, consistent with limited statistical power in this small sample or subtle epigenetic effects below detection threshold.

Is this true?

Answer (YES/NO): NO